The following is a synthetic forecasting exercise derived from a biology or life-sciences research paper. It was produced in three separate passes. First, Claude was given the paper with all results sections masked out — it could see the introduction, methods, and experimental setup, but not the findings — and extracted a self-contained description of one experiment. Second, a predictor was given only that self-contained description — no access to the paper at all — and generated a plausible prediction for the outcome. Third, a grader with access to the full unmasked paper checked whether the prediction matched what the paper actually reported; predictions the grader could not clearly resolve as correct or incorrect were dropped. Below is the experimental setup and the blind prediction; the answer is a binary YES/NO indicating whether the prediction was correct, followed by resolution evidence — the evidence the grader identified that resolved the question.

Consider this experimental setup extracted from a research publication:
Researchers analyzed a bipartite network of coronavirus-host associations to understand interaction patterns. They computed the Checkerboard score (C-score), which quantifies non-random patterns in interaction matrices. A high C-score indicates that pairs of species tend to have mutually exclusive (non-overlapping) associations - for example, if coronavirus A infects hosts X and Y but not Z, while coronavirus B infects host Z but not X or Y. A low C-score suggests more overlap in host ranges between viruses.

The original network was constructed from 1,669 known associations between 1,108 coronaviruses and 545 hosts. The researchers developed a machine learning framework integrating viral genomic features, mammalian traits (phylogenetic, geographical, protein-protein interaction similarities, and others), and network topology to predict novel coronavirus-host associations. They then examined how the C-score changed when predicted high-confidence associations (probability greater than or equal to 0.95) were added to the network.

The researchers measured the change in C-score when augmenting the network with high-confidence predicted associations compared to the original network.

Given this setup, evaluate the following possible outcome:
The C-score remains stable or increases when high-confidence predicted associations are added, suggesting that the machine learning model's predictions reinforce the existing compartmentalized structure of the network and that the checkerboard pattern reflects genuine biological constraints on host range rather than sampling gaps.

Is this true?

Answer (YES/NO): NO